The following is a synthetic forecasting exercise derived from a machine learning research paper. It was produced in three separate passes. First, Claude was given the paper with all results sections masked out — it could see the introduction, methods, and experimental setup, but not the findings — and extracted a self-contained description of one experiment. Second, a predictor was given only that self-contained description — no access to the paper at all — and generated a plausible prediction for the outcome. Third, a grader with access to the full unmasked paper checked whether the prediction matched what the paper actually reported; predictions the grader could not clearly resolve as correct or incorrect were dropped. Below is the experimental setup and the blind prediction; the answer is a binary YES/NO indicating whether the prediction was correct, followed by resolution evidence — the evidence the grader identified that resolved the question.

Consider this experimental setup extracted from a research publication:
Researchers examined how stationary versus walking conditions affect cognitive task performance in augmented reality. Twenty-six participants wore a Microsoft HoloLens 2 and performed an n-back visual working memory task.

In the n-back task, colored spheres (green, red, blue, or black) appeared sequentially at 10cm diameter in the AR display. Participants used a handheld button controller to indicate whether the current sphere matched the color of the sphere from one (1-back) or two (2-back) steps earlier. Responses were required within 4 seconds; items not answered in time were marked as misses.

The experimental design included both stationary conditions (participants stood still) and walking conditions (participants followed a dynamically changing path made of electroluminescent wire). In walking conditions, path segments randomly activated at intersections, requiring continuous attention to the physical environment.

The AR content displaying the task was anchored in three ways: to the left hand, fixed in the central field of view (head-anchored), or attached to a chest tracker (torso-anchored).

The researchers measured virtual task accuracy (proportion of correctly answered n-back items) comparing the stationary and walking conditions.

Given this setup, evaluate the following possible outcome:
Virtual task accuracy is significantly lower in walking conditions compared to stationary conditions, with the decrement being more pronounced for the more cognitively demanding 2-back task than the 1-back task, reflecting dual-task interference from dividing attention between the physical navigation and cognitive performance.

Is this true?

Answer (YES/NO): NO